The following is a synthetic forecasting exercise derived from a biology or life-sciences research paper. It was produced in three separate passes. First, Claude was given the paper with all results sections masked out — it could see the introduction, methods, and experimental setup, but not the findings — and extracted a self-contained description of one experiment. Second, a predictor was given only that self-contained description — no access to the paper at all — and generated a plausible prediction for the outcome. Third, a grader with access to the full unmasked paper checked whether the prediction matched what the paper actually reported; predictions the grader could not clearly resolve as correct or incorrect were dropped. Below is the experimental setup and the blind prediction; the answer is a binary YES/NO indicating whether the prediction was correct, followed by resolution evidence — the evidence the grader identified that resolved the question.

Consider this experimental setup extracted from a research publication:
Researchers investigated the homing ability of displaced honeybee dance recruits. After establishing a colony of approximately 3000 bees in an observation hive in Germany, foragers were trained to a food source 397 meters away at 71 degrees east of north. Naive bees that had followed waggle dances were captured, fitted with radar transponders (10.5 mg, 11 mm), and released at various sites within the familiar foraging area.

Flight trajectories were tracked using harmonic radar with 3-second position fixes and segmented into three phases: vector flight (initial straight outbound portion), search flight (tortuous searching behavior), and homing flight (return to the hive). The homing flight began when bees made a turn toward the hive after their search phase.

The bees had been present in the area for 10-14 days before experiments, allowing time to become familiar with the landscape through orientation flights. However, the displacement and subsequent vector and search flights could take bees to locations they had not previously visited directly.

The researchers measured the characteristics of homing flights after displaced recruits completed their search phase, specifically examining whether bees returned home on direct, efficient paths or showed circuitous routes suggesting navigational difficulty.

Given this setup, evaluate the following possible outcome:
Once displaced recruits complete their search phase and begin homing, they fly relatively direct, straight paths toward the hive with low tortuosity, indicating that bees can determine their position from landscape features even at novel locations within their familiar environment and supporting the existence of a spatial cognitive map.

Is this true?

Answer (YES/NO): YES